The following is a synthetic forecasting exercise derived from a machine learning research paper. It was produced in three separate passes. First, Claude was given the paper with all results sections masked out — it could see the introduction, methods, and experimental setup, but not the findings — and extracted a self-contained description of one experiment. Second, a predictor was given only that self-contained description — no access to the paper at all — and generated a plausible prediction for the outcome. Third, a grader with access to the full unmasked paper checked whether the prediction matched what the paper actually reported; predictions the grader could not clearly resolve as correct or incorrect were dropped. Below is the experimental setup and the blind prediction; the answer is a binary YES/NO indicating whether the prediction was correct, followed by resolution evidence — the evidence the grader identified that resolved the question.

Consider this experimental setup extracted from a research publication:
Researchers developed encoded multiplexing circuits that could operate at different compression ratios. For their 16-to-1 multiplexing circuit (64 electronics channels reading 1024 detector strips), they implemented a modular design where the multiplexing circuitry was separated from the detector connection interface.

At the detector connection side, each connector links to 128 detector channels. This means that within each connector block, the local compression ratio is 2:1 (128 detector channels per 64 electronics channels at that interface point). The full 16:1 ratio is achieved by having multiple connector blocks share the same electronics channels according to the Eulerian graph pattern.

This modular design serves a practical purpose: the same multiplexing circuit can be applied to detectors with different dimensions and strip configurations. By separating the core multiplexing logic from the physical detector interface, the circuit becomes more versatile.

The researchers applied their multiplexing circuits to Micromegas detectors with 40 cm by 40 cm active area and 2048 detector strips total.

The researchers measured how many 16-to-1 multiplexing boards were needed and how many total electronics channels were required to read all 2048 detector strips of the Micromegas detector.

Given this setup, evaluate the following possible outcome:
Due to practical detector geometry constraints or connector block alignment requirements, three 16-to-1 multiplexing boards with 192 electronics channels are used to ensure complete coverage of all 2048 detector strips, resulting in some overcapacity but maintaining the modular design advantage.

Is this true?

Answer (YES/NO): NO